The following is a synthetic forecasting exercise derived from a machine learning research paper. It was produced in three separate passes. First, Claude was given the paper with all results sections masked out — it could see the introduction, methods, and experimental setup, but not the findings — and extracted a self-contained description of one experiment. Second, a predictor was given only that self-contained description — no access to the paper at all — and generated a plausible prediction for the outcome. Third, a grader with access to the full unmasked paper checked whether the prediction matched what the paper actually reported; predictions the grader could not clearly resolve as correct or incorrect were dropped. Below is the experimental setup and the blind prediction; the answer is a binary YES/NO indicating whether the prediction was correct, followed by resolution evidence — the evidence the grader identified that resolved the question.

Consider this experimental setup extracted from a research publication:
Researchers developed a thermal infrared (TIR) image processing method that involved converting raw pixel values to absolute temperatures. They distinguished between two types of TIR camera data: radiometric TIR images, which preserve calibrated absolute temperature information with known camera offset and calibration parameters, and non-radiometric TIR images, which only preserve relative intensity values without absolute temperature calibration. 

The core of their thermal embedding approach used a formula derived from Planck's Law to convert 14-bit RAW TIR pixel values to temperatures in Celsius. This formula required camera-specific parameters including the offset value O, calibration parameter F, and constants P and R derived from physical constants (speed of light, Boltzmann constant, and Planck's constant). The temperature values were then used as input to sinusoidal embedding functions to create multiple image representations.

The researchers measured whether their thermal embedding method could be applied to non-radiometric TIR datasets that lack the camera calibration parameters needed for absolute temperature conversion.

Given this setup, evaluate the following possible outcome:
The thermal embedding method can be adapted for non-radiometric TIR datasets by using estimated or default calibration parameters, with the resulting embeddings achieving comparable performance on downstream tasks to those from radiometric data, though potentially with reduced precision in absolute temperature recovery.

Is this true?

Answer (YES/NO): NO